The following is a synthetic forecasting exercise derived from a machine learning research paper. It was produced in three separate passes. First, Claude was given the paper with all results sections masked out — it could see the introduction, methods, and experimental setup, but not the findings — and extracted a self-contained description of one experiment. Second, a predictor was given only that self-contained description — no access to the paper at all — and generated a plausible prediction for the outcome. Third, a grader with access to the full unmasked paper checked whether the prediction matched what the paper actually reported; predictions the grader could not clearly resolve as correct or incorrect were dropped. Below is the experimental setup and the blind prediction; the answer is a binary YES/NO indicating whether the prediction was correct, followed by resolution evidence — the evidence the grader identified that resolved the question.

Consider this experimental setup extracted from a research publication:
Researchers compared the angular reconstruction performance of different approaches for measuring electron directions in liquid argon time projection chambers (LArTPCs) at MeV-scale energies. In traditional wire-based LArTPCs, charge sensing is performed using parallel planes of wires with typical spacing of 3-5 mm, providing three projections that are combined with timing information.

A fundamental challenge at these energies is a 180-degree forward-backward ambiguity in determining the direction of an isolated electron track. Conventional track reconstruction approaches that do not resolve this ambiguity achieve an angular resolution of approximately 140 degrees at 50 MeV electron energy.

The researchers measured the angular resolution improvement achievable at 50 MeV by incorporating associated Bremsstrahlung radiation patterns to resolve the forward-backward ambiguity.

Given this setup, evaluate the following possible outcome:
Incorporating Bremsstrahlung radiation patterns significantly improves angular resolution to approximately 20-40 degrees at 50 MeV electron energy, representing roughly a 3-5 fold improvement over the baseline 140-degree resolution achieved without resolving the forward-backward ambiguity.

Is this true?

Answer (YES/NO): YES